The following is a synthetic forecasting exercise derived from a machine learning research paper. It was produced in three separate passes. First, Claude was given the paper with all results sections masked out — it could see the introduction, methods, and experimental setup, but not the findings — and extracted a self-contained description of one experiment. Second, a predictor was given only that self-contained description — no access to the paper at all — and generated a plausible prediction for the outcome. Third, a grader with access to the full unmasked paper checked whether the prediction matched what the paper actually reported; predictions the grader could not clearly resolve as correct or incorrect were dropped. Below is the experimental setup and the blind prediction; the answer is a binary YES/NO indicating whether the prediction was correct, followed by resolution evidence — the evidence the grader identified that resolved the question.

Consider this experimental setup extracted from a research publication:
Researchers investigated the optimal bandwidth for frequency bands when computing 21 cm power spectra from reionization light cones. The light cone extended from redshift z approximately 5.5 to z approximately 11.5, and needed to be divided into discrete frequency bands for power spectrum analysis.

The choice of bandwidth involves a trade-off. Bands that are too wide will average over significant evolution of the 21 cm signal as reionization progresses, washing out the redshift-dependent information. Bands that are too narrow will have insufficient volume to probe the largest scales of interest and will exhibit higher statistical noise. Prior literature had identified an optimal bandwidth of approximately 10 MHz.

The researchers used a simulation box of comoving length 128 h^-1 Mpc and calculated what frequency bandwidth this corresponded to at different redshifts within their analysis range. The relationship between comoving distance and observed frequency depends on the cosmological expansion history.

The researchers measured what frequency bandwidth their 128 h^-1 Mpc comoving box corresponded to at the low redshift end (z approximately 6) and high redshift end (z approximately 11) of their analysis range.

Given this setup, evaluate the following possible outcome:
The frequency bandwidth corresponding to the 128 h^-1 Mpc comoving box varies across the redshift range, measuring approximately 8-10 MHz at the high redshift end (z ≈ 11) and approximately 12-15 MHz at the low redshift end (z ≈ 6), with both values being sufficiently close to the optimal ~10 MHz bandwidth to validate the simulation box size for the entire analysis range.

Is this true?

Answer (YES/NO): YES